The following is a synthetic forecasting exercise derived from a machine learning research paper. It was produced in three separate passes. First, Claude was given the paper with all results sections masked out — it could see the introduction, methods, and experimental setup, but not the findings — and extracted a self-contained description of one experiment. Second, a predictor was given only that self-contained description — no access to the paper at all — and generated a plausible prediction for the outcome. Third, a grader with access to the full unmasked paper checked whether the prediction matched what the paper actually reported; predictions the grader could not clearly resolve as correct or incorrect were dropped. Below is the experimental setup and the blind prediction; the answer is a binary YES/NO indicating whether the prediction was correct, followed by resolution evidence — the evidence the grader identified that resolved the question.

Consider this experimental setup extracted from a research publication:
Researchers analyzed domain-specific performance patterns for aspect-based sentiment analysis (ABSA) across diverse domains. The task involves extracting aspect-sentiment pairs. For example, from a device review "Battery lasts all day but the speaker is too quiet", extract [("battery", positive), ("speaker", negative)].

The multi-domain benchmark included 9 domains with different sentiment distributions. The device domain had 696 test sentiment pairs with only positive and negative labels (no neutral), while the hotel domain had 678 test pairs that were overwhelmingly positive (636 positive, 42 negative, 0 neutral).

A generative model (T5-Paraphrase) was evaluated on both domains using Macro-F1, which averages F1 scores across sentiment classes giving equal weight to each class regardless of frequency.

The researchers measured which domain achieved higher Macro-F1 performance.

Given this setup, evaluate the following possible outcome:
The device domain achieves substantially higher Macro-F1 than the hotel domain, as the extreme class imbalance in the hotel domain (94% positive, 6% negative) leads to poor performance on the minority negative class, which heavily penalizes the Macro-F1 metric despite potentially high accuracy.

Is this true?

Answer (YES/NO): NO